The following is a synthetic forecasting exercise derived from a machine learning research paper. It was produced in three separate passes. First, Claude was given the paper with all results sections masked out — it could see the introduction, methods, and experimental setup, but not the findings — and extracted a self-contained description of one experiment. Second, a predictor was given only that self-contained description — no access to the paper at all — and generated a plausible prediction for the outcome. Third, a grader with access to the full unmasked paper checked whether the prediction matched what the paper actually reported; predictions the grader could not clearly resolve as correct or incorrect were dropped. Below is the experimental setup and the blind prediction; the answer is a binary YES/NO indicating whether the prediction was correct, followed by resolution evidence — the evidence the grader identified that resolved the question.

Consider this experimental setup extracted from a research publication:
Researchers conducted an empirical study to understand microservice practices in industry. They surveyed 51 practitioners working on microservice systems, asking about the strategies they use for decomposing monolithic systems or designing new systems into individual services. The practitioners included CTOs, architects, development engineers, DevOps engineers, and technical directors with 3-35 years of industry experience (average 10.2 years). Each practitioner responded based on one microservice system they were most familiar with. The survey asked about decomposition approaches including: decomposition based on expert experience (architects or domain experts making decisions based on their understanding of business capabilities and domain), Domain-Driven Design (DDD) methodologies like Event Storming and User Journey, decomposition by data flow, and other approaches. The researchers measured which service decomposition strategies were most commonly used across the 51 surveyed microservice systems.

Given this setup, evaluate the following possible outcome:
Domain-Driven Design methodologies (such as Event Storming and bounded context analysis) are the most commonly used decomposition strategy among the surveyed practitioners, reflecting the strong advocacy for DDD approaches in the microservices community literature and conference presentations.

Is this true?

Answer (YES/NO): NO